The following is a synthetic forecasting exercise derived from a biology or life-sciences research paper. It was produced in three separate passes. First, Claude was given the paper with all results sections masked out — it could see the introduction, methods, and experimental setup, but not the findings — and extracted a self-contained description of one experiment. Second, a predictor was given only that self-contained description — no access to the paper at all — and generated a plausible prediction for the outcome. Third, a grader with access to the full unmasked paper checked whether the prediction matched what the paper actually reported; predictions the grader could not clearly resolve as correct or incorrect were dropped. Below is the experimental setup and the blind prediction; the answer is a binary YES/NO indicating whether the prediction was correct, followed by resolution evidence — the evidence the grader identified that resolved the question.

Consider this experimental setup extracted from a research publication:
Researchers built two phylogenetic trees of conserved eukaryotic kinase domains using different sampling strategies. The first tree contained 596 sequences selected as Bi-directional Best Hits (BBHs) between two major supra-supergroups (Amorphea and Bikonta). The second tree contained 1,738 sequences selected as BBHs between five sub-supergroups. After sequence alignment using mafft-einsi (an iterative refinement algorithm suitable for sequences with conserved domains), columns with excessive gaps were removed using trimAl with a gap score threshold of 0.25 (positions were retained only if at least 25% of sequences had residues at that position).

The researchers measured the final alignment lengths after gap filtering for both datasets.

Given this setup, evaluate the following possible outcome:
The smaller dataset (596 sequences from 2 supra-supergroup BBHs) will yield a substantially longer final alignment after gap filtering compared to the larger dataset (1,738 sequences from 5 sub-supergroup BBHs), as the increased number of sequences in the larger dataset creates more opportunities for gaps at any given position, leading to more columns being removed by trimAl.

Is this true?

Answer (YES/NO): NO